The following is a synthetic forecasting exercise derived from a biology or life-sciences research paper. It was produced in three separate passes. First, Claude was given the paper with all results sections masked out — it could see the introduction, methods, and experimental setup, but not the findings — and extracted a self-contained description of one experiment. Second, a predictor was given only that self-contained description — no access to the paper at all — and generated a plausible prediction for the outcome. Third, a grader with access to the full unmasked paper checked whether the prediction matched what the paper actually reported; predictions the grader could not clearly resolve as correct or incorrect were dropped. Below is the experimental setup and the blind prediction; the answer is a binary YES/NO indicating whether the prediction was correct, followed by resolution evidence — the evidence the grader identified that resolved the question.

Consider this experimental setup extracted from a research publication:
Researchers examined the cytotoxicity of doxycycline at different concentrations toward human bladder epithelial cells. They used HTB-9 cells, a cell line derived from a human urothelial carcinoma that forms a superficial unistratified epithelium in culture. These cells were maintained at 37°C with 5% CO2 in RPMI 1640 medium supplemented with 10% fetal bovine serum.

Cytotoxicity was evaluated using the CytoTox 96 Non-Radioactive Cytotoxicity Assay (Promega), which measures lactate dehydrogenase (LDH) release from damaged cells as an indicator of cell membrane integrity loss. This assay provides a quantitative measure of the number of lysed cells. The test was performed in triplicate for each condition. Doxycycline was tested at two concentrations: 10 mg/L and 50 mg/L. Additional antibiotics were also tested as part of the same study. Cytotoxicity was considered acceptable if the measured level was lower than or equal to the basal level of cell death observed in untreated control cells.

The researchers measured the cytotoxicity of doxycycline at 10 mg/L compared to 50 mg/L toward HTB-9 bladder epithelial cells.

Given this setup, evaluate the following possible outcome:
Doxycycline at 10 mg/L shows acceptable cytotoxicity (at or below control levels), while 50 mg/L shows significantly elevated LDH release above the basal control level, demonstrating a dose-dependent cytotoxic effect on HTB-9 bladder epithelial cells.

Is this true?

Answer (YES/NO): YES